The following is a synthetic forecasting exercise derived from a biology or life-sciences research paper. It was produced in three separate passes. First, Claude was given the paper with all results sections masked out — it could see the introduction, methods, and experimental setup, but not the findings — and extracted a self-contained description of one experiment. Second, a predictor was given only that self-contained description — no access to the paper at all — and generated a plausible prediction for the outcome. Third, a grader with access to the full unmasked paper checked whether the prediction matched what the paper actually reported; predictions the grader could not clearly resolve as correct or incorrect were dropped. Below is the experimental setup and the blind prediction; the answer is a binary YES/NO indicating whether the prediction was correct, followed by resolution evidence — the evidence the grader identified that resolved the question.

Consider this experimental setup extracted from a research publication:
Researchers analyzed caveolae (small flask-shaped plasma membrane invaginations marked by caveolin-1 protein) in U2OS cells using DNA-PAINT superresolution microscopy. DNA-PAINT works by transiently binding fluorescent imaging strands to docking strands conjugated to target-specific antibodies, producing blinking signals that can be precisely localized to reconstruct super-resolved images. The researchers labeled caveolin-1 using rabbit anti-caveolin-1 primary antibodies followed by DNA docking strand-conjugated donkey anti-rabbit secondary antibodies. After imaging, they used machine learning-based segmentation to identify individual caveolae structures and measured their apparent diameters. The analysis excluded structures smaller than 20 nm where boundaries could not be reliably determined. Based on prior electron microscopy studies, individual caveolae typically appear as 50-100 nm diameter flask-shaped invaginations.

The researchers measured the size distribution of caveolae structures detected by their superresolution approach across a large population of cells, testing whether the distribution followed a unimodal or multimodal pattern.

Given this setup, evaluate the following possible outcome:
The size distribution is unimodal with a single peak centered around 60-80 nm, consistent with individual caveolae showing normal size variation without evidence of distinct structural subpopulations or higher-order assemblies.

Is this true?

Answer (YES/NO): NO